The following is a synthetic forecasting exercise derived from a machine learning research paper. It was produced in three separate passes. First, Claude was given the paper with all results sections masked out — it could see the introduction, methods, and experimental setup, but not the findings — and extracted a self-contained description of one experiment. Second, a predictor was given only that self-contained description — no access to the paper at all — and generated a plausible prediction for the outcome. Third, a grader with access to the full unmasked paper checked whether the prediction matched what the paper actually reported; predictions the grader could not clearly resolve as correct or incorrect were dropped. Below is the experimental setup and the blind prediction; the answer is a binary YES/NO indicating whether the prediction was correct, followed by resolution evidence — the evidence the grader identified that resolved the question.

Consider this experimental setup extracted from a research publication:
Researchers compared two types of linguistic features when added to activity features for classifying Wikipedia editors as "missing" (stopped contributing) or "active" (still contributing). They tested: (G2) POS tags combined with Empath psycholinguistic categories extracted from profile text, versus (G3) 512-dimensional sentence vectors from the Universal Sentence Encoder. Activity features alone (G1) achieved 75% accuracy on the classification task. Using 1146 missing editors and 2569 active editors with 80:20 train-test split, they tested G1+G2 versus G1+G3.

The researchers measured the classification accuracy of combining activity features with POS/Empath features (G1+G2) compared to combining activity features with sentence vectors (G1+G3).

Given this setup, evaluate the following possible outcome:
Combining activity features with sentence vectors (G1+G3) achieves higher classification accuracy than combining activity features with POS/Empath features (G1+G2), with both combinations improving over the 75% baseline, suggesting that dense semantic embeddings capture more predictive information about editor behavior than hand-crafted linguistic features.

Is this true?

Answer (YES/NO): NO